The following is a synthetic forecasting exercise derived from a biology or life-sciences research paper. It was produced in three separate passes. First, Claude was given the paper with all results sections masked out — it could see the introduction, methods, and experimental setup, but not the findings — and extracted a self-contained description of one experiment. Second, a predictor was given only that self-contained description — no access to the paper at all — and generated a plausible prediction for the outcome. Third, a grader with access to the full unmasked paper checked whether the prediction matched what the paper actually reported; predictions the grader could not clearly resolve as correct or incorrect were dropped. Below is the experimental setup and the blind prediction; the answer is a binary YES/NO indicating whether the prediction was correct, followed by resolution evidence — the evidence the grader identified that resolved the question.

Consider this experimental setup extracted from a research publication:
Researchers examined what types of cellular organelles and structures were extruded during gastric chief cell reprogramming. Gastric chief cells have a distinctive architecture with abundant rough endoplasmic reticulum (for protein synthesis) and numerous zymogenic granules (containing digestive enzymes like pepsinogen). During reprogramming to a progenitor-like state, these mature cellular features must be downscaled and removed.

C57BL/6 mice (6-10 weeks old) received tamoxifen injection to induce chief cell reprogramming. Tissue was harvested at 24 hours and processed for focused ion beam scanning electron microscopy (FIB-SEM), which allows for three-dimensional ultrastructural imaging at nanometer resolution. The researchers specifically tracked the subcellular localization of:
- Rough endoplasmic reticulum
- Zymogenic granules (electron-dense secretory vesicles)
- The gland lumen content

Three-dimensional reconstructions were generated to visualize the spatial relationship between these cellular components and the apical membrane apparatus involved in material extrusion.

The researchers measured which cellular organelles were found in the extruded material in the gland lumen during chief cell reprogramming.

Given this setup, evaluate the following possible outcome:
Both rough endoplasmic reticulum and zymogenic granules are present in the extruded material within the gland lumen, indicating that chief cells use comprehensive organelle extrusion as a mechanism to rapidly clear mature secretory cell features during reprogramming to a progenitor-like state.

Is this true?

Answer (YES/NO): YES